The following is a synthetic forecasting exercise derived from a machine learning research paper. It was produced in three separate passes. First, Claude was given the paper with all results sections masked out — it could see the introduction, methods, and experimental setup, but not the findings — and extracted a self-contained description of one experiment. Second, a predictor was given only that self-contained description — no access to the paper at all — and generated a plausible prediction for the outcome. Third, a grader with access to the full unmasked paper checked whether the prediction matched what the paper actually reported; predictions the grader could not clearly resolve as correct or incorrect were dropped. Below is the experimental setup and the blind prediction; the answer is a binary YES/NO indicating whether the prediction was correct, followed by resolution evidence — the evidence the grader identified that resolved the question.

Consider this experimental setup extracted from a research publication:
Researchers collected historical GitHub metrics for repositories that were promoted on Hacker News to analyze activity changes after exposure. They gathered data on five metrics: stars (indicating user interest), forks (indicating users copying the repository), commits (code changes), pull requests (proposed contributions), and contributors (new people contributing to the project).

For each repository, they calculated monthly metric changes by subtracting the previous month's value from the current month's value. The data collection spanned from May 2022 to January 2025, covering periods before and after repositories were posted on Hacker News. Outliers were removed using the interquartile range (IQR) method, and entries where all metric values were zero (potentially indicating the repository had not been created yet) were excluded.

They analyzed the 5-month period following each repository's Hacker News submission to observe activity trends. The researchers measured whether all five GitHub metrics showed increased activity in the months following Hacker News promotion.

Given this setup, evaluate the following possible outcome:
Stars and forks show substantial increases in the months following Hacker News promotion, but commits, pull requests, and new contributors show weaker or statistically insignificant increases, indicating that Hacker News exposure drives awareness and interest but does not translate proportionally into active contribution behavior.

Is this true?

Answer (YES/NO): NO